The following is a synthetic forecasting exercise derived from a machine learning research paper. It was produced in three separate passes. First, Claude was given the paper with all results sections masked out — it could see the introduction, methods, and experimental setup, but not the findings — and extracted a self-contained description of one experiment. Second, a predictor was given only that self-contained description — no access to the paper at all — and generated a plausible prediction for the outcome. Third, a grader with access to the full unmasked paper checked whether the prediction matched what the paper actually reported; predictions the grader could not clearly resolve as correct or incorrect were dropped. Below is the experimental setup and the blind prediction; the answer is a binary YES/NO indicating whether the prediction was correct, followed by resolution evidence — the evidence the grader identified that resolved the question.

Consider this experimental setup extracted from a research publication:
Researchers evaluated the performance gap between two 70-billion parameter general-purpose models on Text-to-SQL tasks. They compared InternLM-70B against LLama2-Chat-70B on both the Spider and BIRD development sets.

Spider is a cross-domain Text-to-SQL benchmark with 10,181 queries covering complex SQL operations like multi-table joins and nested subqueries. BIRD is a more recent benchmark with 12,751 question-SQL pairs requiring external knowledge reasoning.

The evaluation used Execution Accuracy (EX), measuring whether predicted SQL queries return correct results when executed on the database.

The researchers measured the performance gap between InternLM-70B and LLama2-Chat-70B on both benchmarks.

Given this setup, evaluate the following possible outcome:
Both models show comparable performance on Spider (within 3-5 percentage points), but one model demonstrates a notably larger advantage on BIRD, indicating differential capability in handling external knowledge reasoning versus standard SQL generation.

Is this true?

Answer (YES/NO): NO